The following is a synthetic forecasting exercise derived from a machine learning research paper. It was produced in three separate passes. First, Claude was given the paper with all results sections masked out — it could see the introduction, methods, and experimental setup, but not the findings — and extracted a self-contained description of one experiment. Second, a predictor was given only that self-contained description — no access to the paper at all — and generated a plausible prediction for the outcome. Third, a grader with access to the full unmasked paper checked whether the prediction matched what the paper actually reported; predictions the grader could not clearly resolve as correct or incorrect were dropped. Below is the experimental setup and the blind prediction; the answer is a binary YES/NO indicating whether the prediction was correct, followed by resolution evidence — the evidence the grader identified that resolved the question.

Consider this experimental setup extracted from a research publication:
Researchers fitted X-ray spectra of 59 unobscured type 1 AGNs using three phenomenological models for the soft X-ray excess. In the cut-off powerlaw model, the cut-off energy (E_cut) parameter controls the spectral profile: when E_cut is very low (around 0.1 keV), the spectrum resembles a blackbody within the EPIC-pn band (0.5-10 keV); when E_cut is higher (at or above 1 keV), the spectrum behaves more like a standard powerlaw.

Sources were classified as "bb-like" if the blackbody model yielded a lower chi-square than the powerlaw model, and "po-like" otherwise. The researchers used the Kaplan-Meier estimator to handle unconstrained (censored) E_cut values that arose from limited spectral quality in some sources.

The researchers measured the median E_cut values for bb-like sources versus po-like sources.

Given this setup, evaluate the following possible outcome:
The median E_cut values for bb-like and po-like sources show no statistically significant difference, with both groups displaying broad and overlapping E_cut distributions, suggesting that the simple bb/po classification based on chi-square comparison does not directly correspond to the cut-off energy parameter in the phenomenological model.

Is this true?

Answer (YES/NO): NO